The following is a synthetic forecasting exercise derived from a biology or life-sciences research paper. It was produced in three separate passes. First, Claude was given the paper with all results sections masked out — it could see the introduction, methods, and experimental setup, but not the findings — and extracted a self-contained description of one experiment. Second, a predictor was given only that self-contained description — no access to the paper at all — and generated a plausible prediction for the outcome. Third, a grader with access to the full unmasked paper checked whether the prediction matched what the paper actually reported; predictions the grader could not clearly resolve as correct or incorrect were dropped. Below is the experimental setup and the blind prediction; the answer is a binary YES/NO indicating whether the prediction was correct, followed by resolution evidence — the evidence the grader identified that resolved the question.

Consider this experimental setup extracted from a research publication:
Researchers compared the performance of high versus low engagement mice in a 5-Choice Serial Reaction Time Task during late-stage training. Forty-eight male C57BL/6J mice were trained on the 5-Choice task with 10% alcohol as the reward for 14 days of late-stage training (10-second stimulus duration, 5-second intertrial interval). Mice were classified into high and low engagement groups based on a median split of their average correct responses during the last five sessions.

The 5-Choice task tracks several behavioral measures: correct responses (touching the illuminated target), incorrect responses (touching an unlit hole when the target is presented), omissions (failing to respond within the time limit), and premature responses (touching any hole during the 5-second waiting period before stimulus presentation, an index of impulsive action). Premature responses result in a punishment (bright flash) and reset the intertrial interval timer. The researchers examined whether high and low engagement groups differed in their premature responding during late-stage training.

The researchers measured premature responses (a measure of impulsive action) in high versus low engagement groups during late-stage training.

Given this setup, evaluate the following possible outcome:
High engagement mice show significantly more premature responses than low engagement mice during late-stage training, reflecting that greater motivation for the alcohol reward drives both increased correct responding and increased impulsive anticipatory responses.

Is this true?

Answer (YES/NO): YES